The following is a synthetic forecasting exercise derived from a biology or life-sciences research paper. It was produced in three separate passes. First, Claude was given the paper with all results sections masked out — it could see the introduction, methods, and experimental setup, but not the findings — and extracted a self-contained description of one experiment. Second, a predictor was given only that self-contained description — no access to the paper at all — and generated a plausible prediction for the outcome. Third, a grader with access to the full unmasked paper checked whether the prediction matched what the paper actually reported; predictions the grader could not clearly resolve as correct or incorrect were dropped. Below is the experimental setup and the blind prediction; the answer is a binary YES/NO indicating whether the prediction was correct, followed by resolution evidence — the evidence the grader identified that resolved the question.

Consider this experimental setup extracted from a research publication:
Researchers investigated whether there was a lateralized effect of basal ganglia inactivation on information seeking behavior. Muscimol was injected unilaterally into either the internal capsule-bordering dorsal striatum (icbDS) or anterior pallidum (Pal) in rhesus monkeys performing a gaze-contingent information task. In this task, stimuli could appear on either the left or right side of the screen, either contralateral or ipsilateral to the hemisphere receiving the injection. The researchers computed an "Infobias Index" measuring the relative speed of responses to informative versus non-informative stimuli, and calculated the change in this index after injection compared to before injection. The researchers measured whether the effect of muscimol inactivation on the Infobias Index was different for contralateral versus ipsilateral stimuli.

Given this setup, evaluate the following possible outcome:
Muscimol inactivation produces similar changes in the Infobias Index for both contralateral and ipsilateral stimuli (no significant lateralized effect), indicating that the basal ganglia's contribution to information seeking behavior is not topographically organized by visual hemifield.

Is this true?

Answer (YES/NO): NO